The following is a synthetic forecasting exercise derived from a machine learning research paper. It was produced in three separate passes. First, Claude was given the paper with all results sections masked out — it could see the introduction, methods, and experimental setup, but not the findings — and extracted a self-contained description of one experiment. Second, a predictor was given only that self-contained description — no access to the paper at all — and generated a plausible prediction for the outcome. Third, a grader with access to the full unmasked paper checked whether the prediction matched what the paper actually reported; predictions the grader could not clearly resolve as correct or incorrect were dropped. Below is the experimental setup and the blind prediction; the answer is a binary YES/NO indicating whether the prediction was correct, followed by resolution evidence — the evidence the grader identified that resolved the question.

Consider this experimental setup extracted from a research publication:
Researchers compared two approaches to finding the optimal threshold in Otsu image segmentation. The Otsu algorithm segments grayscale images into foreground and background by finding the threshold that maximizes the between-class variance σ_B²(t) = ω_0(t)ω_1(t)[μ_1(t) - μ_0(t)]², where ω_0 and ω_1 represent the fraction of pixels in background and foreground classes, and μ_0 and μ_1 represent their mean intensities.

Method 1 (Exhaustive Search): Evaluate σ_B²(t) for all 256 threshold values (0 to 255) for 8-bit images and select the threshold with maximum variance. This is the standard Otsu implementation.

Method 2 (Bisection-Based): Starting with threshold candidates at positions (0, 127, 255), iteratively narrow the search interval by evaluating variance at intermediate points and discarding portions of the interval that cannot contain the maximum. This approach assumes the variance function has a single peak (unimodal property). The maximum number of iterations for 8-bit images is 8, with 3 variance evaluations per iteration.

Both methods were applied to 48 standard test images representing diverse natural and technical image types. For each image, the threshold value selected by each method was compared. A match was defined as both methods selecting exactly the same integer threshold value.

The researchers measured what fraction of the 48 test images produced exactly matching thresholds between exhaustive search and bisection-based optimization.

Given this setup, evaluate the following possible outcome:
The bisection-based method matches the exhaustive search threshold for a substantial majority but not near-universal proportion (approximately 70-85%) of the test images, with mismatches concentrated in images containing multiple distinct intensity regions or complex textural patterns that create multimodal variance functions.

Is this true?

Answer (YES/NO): NO